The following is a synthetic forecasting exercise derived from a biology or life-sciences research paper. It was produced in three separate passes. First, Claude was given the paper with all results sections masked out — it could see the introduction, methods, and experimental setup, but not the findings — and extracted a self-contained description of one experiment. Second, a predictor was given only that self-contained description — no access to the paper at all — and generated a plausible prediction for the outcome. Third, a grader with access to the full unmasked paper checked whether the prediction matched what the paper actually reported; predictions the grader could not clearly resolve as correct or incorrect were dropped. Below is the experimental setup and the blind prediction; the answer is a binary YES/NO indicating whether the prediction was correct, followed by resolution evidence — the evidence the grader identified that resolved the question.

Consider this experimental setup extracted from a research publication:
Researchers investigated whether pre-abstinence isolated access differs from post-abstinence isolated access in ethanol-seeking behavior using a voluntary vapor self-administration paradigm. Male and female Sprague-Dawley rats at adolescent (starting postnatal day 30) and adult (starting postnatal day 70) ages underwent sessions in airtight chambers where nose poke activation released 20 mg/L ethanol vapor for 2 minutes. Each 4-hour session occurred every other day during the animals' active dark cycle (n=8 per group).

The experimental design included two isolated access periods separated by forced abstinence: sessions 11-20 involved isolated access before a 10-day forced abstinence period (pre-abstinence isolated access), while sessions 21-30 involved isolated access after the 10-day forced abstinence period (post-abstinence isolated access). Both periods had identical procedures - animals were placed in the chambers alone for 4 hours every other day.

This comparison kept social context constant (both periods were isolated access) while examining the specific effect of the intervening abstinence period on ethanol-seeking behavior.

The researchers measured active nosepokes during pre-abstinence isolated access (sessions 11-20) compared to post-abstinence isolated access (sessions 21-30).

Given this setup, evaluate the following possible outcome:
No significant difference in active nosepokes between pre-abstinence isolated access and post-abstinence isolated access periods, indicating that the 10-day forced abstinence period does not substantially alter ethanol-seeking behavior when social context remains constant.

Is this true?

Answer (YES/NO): YES